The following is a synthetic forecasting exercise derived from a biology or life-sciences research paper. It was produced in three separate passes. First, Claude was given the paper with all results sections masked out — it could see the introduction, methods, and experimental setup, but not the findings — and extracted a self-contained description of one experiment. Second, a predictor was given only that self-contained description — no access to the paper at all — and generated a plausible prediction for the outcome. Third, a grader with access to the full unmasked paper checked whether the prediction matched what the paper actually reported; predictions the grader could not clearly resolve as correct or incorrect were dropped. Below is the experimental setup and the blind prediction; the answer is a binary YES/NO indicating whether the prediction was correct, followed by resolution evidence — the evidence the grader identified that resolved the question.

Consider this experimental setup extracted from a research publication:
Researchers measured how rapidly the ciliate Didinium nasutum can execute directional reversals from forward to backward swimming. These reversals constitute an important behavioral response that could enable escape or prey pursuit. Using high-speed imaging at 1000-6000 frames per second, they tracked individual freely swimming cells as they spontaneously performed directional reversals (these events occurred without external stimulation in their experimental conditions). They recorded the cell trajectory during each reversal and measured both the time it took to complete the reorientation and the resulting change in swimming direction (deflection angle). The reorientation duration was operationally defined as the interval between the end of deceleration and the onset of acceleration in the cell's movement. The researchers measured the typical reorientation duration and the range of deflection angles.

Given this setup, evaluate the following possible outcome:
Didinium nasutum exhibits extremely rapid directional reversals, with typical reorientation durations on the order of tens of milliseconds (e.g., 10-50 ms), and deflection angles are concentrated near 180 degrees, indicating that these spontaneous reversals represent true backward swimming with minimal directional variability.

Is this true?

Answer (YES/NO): NO